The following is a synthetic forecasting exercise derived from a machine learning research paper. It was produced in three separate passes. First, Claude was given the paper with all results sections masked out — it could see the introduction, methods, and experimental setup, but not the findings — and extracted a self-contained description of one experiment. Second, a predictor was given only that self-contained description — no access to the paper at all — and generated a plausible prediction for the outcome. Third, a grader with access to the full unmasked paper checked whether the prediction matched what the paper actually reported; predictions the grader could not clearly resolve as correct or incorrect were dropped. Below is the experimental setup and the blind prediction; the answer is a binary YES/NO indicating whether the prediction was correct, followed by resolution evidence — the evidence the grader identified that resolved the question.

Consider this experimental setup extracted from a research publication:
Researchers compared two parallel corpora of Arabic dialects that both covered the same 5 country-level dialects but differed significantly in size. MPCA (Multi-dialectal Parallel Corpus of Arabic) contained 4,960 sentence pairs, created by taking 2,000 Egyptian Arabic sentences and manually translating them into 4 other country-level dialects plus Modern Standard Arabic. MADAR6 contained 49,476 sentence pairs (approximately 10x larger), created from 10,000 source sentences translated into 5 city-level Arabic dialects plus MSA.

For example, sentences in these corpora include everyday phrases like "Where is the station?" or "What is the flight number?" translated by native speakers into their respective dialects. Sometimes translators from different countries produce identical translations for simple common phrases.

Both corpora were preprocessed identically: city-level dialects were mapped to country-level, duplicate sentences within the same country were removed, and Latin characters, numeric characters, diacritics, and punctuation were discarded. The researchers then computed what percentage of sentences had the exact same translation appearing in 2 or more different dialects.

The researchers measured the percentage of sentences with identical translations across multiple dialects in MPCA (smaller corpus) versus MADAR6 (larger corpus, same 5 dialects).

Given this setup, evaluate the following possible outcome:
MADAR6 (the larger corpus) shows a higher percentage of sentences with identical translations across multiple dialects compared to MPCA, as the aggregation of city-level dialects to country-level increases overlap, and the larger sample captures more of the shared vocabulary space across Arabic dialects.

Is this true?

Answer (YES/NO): NO